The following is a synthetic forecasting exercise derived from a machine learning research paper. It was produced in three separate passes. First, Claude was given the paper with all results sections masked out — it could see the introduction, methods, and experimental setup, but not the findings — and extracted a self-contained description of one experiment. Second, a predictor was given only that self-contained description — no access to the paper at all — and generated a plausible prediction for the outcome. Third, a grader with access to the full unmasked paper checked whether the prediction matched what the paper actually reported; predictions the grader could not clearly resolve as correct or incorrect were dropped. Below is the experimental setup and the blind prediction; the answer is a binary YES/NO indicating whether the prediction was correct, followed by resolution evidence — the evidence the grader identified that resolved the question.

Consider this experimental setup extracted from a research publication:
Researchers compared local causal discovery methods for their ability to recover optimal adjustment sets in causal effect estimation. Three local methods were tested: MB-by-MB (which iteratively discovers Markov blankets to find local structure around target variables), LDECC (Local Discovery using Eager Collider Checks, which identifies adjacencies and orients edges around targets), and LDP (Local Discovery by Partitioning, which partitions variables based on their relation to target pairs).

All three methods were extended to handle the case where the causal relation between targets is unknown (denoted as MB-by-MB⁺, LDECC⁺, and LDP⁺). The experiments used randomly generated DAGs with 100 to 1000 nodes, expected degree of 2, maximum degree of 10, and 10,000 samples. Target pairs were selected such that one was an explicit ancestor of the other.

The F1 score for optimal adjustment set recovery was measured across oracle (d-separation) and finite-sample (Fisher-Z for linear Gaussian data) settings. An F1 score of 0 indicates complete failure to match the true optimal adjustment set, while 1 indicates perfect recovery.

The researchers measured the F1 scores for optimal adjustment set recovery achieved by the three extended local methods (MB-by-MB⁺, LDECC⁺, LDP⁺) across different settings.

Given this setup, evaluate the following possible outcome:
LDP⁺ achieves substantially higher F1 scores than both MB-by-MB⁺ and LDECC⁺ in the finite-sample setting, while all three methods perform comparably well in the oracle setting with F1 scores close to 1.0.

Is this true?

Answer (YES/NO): NO